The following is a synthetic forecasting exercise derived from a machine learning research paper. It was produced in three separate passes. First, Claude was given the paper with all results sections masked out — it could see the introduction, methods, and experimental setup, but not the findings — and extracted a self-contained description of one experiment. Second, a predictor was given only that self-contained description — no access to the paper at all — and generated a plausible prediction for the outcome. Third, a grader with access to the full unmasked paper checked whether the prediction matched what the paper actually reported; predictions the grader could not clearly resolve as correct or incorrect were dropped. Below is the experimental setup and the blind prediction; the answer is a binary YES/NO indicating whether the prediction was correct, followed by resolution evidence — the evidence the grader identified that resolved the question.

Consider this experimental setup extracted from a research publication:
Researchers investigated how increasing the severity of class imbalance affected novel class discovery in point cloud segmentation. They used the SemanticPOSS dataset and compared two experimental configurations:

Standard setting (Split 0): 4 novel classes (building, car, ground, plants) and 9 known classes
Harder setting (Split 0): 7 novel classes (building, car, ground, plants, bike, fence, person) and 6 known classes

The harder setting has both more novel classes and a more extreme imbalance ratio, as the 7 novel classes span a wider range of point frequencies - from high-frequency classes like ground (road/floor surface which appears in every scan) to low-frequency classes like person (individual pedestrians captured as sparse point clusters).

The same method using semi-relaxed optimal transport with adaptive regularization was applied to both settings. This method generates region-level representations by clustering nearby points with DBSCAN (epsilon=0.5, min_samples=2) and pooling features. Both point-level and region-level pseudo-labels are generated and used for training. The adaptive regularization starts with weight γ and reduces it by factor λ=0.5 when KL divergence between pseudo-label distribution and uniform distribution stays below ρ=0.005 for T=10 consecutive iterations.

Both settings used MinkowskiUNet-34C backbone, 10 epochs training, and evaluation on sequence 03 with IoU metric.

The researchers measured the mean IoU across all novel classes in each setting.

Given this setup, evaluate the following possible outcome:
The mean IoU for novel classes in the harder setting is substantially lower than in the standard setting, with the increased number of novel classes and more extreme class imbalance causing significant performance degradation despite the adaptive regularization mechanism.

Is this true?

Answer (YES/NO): YES